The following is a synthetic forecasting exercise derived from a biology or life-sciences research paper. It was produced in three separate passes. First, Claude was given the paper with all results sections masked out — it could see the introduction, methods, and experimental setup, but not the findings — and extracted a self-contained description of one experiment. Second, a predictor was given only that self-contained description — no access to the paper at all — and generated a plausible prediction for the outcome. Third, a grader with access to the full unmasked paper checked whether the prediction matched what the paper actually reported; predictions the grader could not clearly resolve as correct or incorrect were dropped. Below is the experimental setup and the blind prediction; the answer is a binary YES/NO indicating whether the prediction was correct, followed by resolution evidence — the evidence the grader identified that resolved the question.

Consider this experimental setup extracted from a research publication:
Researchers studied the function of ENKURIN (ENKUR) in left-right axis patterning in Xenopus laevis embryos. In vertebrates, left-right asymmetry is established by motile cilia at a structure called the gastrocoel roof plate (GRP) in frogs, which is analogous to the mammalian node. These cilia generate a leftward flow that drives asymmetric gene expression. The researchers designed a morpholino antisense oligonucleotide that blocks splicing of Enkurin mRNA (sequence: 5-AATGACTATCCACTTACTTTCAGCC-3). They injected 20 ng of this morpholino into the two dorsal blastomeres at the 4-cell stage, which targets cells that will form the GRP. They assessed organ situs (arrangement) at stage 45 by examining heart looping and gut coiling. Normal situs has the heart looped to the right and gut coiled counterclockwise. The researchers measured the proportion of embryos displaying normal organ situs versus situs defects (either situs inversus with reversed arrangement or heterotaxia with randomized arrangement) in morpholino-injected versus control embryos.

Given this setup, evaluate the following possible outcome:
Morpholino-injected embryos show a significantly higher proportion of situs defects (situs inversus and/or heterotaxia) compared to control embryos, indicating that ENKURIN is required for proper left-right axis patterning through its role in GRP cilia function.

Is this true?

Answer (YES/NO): YES